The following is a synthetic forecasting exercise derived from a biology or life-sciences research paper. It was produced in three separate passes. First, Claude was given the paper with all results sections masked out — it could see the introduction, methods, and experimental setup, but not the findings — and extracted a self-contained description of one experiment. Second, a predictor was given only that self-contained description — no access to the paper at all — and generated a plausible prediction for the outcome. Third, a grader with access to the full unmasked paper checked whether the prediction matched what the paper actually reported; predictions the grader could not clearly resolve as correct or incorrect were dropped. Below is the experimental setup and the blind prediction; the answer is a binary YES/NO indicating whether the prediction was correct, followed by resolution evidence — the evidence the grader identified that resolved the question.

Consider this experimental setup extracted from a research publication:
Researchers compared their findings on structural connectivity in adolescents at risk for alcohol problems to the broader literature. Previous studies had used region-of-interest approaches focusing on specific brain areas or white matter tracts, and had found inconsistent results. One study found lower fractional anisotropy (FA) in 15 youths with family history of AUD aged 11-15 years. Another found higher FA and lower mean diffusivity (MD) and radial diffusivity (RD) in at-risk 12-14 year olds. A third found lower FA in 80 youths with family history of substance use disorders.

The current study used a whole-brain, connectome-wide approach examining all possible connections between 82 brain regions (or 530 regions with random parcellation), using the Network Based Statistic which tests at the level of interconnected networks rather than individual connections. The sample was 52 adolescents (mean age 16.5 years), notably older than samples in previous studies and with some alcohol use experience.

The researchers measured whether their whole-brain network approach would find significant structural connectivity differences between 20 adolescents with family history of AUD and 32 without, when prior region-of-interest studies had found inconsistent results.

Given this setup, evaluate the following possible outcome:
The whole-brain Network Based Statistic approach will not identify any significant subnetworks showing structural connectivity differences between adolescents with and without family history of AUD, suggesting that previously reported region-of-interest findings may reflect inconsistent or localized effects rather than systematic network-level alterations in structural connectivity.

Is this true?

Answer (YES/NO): YES